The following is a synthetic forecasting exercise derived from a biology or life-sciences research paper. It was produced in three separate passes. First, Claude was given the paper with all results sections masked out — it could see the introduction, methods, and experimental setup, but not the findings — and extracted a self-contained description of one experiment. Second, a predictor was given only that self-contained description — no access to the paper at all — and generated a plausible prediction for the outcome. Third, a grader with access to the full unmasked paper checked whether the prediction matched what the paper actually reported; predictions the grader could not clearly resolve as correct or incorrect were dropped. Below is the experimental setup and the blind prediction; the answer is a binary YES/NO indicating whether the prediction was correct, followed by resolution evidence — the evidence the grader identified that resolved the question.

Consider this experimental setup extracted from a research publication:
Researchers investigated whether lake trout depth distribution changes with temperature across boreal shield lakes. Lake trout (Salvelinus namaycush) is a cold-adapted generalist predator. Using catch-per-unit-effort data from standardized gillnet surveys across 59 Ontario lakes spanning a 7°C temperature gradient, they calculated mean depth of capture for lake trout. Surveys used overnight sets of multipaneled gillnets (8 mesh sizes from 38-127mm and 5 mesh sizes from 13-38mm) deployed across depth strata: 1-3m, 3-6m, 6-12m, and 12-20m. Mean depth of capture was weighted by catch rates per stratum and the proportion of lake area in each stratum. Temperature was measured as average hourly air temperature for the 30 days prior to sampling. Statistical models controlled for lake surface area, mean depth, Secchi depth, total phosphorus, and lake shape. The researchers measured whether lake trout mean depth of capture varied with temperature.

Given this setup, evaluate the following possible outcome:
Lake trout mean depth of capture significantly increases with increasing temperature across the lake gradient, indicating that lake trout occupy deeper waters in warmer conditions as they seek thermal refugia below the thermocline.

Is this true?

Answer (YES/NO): YES